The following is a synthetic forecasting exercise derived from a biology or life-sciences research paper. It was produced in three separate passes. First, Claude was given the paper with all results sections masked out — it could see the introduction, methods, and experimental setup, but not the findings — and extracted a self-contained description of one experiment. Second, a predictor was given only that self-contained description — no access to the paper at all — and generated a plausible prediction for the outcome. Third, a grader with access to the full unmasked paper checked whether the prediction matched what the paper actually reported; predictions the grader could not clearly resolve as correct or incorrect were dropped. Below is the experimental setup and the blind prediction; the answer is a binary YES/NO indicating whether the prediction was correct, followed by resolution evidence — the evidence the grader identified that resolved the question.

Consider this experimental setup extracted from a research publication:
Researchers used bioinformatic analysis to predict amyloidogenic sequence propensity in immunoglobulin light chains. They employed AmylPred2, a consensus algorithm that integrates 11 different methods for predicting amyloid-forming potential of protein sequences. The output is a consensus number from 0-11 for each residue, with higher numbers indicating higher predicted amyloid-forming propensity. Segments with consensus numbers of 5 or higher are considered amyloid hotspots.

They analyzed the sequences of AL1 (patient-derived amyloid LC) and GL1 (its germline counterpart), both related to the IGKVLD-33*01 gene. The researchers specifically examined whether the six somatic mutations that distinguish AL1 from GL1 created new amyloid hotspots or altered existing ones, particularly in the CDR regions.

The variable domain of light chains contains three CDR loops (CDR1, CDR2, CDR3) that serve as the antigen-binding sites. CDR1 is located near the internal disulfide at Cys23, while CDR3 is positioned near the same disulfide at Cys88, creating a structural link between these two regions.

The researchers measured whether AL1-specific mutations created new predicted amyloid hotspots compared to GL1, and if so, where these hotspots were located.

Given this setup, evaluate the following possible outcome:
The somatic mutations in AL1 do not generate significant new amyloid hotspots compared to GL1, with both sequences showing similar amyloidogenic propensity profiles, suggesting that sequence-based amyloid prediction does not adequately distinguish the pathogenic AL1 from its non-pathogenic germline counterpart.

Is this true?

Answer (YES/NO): NO